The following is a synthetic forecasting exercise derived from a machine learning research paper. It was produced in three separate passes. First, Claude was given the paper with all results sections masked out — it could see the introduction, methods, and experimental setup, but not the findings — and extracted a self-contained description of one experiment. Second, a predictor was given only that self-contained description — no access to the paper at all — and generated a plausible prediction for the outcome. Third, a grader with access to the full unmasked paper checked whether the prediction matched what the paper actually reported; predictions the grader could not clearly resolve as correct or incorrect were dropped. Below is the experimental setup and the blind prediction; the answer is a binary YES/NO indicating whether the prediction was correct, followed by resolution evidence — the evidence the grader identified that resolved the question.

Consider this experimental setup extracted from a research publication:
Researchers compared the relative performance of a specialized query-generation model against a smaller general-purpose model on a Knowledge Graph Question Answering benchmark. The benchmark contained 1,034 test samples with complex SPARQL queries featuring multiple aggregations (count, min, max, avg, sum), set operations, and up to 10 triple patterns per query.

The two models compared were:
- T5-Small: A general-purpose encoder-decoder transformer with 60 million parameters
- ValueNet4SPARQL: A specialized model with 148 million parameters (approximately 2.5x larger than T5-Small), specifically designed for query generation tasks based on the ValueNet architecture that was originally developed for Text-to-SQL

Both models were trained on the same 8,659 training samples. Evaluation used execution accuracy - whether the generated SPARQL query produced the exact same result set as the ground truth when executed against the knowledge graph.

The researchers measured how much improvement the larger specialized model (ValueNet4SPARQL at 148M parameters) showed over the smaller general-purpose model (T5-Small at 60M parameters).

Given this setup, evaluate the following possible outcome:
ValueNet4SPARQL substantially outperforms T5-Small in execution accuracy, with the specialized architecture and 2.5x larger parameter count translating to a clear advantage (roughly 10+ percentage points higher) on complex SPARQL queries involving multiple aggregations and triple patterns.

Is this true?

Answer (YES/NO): YES